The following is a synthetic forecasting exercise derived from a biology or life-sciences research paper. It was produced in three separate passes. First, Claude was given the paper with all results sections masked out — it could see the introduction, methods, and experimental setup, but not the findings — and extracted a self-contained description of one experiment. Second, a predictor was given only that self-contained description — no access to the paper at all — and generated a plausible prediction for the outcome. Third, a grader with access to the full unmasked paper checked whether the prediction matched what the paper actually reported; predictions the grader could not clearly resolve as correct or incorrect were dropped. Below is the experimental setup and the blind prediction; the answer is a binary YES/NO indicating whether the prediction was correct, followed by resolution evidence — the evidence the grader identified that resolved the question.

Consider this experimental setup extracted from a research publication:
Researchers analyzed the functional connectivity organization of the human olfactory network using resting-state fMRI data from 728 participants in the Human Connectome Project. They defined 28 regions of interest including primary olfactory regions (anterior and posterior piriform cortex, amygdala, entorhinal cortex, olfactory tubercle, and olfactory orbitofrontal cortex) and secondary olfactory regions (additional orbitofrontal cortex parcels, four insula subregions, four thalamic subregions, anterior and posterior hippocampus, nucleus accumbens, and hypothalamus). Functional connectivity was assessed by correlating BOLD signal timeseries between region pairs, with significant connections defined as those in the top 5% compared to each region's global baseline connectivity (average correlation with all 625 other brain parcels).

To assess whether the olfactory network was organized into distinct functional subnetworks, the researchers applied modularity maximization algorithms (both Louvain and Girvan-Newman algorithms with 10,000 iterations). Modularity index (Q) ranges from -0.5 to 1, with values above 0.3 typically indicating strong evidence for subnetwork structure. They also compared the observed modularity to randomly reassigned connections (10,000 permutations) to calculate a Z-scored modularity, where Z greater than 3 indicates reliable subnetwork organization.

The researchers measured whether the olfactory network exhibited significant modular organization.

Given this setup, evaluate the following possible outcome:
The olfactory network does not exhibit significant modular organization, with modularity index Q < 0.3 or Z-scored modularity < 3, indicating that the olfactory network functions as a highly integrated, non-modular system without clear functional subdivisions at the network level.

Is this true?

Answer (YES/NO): NO